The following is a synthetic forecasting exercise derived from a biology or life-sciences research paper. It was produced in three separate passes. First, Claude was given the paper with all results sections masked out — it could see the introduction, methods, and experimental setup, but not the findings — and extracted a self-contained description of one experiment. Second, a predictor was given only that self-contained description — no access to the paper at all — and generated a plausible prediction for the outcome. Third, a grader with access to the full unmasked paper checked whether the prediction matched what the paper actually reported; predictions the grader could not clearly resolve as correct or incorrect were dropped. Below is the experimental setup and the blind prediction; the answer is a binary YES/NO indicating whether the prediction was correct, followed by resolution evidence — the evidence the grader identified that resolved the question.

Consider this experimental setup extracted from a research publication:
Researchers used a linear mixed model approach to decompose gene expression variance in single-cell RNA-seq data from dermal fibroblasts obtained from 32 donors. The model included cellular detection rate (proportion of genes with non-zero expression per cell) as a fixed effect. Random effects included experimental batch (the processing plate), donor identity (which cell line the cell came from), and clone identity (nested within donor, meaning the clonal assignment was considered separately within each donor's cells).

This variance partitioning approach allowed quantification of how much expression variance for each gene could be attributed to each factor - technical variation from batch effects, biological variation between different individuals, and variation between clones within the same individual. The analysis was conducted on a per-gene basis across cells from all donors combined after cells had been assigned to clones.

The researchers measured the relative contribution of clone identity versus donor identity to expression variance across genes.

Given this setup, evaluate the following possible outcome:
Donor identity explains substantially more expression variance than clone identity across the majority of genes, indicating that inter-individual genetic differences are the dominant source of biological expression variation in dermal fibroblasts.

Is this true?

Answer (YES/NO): YES